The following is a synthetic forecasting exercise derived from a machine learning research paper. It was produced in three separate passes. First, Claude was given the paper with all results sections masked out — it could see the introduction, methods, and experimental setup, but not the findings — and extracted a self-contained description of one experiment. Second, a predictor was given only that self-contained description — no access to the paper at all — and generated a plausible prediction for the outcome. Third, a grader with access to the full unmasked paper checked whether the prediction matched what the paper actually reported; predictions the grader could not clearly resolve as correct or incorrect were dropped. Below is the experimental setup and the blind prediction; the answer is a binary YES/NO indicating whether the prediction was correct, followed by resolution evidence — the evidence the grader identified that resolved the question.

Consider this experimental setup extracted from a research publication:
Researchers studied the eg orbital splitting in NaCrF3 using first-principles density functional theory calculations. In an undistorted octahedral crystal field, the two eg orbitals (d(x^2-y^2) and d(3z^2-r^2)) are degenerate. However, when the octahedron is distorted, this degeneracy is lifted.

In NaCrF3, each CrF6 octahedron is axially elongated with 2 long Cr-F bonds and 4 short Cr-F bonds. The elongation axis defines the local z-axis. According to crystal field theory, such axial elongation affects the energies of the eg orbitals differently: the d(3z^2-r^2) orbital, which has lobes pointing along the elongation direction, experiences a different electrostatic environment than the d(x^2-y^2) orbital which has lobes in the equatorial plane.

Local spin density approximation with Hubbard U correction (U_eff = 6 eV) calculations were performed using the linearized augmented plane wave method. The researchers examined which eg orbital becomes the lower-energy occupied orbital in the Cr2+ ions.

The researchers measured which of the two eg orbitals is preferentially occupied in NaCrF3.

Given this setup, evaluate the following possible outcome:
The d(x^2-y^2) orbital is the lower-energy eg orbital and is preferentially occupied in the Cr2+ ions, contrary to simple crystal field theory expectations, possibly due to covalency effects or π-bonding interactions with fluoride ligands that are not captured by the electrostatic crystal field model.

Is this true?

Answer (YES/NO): NO